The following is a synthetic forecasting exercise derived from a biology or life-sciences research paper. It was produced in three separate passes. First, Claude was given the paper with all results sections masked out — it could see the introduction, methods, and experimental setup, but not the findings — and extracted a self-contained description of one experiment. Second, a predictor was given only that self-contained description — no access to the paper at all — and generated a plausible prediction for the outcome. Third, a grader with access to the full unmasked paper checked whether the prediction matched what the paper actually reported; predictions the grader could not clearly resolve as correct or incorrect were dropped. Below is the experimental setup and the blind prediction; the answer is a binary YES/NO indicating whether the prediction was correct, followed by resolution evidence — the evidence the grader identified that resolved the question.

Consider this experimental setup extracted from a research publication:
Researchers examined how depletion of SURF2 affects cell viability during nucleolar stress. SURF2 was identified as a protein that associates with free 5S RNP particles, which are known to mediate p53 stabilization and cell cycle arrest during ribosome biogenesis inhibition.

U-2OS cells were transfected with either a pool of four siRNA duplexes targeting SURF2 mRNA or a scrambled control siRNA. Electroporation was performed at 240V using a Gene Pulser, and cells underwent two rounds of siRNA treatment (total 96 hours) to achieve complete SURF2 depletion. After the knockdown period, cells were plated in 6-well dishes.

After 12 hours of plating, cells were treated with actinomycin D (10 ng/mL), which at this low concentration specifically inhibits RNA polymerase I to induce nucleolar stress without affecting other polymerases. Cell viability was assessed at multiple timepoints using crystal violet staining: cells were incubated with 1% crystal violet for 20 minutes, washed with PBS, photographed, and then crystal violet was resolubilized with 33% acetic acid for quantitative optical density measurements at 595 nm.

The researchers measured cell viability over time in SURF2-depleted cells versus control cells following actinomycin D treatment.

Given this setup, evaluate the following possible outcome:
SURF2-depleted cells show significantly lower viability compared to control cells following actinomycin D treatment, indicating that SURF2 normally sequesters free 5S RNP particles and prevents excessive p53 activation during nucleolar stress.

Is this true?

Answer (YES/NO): YES